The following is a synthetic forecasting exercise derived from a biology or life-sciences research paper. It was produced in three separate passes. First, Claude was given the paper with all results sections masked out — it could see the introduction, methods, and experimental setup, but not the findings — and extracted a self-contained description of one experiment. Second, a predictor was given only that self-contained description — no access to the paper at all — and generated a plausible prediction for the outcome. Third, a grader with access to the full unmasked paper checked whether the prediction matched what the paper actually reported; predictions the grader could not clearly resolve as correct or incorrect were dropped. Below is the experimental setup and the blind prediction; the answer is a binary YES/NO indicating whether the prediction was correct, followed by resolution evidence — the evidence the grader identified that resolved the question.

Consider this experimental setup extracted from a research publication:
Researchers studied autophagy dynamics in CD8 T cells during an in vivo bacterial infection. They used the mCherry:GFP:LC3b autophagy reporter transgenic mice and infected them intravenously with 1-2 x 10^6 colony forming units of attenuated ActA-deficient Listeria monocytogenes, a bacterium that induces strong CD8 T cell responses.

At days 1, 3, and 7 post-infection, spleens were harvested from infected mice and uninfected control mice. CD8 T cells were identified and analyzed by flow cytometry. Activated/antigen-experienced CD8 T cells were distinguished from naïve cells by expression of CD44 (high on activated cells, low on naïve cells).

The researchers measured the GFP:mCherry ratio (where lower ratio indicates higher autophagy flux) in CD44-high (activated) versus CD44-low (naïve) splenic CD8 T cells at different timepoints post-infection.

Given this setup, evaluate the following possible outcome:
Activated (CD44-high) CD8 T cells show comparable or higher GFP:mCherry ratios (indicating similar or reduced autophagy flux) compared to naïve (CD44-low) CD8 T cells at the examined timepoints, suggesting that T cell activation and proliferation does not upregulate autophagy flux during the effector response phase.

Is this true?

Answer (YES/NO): YES